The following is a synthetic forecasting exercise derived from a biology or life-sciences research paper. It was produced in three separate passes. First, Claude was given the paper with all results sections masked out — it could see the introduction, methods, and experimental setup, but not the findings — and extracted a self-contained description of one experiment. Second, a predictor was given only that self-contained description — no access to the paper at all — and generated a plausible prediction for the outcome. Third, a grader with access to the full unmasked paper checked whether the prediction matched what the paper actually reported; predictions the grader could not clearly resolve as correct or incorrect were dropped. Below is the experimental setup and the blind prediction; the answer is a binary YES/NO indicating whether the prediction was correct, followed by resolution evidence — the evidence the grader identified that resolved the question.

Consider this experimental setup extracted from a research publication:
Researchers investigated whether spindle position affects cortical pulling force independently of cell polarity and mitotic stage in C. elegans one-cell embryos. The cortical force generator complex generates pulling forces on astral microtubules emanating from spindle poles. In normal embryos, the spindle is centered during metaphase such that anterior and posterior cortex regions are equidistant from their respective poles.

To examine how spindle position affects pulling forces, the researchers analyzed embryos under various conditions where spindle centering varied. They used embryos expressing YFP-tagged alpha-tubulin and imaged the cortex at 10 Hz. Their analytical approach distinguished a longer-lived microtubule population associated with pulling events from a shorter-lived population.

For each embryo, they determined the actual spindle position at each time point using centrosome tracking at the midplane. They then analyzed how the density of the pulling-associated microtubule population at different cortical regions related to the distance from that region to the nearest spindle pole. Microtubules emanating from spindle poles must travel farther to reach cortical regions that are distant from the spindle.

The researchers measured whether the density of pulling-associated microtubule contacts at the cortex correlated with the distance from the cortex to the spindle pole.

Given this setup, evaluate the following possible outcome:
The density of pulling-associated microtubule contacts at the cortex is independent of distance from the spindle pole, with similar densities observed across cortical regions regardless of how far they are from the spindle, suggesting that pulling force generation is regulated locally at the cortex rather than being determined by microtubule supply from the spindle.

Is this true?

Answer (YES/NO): NO